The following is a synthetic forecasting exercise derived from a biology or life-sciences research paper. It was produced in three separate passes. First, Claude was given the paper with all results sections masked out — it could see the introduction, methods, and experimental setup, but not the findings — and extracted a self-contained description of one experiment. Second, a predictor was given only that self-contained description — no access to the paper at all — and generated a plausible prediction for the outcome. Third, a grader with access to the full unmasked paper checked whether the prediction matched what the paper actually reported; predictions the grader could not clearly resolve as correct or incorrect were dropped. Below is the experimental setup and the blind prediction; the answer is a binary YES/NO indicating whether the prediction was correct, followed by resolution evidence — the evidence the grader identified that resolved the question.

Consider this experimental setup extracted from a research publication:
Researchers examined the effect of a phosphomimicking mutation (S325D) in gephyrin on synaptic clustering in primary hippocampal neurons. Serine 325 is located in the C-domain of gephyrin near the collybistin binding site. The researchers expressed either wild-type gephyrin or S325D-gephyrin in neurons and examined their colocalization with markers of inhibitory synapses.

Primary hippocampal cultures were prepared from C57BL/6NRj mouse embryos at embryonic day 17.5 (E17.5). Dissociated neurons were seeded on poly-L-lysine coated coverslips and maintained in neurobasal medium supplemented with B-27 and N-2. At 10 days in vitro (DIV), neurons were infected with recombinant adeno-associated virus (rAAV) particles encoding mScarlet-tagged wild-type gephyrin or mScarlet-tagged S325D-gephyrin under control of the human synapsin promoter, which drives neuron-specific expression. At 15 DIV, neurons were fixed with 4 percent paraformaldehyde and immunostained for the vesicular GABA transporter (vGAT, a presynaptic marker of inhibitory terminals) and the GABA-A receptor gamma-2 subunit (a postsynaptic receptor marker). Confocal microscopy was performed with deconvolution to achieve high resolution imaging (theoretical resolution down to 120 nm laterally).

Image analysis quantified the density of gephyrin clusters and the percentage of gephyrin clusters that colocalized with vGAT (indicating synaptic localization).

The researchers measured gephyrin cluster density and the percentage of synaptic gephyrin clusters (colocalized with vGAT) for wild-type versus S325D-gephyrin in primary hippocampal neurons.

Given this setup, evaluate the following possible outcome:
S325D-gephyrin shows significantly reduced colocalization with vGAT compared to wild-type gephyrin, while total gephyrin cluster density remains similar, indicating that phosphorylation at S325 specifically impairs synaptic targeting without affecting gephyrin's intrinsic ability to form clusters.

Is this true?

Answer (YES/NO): NO